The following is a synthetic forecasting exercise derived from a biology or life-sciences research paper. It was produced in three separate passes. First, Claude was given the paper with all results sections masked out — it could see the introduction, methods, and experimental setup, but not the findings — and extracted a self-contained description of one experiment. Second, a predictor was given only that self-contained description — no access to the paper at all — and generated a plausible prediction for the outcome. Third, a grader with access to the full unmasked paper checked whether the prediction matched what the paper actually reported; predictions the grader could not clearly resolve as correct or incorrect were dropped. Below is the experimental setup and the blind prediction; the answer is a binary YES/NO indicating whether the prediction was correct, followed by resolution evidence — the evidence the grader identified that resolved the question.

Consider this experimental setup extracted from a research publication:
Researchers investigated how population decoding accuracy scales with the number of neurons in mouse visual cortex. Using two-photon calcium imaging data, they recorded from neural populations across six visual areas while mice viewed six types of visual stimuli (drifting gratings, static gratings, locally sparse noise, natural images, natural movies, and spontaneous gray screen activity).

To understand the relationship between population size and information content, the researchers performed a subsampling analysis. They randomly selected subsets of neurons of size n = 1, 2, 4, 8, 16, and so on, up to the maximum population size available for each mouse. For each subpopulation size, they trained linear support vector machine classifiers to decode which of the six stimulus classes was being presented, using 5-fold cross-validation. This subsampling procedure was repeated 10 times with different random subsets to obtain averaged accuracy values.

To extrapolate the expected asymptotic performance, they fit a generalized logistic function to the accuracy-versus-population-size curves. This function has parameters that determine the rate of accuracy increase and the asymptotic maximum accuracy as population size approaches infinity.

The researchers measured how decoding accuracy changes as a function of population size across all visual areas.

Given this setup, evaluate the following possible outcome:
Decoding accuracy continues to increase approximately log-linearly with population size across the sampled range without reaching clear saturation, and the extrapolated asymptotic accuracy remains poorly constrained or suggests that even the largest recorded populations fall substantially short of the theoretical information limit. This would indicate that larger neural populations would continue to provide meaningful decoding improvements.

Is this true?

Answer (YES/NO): NO